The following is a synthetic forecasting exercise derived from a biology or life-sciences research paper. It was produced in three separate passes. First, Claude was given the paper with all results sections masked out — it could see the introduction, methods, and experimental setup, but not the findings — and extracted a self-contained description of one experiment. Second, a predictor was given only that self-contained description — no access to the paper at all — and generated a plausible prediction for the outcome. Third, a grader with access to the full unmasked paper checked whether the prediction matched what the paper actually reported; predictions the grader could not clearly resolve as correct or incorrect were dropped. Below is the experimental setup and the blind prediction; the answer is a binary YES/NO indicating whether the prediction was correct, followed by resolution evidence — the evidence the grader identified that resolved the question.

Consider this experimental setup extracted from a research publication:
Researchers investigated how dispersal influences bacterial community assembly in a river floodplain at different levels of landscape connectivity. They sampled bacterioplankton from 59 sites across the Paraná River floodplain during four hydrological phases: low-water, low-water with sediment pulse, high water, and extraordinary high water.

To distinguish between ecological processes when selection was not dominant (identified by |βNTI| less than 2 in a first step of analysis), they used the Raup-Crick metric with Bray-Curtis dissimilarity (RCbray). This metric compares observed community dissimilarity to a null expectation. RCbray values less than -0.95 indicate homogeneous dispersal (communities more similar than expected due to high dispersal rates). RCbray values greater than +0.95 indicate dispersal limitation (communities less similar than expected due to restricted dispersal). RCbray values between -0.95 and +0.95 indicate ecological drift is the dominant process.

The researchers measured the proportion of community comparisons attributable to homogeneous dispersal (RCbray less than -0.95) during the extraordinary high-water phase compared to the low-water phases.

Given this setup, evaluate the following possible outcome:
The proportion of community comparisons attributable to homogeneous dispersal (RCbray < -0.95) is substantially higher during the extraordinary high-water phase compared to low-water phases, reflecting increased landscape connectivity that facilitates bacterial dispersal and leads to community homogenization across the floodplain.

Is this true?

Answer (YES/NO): YES